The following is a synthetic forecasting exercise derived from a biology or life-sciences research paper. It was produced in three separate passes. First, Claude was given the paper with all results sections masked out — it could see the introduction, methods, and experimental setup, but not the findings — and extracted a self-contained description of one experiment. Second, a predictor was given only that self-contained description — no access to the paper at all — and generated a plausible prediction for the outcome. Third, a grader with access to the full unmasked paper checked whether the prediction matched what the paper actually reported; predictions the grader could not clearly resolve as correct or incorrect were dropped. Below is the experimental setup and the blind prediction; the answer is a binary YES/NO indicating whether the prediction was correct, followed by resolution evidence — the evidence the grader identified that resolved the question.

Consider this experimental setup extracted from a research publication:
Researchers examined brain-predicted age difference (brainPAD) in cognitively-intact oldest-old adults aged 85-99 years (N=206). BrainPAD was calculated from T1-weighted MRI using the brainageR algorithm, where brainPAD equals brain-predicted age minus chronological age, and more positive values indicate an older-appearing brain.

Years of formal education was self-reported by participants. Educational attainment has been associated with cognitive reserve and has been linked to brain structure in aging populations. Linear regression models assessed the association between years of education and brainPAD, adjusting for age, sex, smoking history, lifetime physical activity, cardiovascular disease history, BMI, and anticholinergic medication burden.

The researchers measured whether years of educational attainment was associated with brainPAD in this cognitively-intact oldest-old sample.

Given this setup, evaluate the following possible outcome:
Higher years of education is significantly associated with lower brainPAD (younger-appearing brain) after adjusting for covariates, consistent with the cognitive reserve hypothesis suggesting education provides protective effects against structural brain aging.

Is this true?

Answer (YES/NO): NO